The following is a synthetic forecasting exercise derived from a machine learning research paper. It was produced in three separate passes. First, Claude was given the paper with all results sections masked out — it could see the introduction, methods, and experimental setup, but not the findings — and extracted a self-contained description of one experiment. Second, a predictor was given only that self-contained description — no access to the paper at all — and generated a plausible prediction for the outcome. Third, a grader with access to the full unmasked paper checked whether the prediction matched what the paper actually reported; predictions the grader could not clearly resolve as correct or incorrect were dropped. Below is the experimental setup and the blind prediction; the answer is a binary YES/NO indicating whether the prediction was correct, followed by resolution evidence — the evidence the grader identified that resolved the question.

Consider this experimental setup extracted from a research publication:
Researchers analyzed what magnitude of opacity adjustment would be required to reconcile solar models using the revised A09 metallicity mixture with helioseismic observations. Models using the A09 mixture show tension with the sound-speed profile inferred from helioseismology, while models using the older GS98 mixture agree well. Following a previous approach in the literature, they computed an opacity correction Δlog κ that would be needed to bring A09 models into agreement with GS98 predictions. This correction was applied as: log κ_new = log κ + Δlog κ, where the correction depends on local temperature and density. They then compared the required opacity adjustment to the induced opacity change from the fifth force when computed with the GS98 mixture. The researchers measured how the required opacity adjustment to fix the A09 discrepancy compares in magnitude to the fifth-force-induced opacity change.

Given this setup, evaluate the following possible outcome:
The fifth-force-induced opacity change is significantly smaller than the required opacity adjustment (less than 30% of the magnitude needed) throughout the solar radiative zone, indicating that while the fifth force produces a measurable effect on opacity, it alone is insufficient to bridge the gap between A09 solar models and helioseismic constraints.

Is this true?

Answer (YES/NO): YES